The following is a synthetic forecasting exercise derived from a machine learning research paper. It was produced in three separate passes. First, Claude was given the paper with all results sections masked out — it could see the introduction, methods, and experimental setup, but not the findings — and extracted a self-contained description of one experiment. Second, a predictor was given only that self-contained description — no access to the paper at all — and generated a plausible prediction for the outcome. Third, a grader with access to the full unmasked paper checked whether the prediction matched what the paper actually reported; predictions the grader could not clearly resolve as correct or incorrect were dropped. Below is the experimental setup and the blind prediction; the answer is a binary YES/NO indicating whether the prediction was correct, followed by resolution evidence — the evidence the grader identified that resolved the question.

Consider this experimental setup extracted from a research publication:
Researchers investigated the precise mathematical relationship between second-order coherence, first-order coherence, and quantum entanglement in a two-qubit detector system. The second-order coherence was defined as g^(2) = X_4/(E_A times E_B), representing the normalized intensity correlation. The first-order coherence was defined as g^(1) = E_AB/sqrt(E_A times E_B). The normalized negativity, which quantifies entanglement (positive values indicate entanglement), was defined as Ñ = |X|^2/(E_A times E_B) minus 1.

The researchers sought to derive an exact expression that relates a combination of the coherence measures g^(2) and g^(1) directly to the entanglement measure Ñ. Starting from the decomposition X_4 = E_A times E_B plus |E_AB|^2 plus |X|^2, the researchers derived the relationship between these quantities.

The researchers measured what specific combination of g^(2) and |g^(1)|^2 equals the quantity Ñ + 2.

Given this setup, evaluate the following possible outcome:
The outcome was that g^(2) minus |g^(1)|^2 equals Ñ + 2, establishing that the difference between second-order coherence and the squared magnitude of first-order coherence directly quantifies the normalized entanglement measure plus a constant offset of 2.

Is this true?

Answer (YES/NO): YES